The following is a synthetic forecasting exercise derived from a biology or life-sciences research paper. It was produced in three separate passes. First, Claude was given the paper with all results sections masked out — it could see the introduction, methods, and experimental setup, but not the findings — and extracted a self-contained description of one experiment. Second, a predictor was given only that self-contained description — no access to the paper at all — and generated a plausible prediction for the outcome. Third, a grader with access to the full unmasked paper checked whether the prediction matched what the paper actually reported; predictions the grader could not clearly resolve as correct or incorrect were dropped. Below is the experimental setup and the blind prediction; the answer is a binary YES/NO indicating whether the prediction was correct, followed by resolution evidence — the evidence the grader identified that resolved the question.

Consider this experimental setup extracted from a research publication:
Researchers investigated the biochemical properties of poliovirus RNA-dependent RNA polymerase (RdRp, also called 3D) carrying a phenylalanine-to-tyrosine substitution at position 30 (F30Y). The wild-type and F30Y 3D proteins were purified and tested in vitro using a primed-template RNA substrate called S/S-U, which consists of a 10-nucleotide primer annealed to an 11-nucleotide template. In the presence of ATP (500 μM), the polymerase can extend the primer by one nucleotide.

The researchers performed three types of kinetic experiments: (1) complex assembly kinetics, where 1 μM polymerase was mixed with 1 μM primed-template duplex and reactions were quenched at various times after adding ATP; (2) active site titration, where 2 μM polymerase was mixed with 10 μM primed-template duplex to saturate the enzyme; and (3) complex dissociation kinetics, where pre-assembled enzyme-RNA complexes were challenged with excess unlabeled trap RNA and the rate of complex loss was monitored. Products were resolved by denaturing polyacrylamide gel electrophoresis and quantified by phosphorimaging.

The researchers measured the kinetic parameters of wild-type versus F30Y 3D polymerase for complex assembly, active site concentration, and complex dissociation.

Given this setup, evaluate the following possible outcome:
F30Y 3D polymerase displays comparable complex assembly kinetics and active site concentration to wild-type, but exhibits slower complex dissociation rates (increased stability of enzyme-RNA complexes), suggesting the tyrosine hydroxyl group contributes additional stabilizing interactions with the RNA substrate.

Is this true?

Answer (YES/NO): NO